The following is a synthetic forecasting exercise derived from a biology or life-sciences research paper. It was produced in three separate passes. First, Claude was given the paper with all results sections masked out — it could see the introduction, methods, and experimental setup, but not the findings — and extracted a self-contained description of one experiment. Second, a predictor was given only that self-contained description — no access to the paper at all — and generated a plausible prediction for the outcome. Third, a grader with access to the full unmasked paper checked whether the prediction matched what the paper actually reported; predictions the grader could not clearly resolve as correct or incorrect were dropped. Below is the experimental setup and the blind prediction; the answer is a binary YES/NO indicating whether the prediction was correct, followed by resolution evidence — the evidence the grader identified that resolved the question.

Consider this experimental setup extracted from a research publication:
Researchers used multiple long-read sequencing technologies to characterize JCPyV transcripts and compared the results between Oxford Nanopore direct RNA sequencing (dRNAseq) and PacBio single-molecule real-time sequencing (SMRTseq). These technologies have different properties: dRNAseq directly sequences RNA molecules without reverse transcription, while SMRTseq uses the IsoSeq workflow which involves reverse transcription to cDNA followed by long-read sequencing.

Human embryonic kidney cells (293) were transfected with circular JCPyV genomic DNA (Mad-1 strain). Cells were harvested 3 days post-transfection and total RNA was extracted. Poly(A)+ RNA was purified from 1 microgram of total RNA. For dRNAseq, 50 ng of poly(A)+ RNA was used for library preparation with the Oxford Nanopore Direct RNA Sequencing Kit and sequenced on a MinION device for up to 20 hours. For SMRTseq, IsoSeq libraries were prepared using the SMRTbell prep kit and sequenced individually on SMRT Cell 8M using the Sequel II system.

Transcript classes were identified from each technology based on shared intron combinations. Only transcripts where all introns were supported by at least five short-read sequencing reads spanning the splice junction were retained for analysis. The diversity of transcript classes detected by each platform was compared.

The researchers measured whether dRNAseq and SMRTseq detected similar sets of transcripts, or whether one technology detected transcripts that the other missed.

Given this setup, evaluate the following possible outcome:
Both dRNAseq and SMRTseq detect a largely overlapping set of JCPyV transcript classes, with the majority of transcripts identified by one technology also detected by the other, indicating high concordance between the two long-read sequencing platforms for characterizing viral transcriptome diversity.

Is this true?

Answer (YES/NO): NO